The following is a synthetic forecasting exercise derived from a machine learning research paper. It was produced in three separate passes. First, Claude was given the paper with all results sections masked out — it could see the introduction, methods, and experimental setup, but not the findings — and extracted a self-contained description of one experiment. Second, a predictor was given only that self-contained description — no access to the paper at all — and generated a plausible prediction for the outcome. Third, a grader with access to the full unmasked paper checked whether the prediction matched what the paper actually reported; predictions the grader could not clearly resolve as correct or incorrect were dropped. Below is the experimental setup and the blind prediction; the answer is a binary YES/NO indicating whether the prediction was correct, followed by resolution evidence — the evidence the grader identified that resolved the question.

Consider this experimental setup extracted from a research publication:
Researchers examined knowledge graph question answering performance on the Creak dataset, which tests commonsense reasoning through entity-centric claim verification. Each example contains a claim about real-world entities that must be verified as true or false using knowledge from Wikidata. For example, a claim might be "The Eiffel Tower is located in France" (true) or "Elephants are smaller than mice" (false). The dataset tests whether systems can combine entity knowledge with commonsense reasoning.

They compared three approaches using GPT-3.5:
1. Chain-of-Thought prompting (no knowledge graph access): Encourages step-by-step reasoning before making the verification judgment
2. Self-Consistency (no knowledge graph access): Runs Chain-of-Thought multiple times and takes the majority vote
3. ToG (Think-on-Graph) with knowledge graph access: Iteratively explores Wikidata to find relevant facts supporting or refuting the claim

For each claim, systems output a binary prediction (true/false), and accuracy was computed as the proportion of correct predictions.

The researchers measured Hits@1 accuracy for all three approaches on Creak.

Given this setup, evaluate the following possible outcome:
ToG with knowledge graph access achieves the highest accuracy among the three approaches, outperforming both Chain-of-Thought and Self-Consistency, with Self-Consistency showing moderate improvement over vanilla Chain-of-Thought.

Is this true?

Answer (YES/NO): YES